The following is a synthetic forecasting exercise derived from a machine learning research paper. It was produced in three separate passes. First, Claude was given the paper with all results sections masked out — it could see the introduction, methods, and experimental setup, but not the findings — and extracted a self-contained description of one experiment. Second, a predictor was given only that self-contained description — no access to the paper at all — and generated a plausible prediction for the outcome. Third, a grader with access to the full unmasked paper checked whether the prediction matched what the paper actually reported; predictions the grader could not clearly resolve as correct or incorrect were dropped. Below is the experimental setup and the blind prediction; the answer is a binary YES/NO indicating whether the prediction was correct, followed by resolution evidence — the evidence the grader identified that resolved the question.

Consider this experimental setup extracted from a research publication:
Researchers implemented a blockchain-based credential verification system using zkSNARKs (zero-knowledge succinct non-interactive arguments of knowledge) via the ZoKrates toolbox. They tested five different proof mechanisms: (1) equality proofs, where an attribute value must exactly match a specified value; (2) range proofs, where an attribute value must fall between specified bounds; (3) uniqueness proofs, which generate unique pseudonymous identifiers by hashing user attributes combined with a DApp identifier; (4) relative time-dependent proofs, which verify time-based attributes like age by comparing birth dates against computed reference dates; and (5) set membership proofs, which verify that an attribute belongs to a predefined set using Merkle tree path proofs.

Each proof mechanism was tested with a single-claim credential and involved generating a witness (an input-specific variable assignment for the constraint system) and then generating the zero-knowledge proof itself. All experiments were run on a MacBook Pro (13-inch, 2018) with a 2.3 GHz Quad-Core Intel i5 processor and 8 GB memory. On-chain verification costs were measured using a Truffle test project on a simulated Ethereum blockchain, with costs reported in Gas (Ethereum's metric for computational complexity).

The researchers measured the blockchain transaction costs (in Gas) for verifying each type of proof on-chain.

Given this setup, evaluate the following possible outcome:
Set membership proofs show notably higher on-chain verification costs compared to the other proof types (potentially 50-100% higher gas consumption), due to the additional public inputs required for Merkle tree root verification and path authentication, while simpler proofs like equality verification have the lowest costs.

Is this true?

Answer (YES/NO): NO